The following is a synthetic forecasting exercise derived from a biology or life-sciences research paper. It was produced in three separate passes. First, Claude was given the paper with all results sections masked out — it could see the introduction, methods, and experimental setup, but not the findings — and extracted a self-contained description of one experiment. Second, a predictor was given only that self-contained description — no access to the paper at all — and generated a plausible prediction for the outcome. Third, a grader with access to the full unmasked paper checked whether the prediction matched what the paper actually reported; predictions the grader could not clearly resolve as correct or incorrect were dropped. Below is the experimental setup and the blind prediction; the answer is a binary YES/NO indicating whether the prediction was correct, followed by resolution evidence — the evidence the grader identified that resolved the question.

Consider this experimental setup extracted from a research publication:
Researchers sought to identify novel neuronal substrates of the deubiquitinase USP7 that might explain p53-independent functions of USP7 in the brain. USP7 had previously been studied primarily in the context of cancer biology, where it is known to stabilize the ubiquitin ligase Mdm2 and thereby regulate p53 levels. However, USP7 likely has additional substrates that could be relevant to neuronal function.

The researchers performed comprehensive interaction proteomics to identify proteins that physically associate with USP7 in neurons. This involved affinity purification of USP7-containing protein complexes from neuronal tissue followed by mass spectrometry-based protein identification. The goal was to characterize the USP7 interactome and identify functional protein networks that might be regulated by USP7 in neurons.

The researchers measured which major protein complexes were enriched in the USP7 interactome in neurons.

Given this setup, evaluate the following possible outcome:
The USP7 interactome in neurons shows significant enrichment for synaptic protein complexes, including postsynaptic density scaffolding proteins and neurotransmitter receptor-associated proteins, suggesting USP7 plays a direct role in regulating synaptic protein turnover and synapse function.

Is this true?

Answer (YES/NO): NO